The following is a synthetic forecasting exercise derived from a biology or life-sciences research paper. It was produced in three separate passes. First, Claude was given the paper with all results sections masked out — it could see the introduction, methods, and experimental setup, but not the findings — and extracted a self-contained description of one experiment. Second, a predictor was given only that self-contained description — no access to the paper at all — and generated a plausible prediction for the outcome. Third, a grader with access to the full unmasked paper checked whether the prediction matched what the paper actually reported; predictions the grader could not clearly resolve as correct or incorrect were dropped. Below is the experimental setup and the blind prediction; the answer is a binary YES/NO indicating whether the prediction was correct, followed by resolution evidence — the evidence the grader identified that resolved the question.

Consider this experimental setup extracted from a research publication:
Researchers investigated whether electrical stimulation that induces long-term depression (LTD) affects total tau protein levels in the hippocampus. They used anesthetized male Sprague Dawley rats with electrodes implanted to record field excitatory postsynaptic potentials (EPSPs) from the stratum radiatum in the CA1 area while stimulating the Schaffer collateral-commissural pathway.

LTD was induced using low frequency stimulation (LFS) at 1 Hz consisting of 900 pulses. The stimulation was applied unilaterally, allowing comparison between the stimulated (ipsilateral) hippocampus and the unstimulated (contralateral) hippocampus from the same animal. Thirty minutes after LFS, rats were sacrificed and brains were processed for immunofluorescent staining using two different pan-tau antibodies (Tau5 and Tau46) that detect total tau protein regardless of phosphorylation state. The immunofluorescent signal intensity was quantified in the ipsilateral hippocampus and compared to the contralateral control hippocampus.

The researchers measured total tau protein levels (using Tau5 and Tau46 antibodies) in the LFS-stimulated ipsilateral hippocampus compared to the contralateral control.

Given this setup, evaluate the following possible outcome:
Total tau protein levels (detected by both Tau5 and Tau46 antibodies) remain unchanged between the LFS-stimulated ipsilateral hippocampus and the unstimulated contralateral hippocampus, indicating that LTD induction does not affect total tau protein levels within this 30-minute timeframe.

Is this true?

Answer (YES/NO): YES